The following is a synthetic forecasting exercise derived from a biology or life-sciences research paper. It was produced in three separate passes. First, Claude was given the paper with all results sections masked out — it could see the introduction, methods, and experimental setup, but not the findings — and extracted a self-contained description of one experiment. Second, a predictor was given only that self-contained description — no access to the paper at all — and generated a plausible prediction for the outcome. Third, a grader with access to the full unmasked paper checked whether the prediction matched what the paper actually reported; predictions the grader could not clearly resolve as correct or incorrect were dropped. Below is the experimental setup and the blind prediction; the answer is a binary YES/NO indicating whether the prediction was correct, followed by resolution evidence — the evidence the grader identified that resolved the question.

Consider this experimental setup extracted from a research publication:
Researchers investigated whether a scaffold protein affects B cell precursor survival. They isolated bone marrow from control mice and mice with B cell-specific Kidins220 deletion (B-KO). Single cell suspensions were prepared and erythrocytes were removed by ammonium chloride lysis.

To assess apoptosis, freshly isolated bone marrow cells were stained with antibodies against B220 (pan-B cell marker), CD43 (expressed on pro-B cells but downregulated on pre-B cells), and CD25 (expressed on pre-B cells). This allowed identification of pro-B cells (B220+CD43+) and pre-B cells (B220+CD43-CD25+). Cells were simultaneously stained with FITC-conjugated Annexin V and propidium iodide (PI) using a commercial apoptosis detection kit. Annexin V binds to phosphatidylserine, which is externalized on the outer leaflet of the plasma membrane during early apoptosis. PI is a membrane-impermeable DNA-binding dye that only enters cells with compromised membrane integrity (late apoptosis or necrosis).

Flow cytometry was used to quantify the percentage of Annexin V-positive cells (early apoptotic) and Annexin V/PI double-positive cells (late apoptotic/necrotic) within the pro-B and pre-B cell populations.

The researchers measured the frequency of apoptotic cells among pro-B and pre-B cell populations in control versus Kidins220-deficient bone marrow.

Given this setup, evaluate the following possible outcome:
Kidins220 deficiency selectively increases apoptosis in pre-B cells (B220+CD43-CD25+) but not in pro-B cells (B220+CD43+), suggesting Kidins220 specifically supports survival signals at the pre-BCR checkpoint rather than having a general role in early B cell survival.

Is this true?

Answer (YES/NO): NO